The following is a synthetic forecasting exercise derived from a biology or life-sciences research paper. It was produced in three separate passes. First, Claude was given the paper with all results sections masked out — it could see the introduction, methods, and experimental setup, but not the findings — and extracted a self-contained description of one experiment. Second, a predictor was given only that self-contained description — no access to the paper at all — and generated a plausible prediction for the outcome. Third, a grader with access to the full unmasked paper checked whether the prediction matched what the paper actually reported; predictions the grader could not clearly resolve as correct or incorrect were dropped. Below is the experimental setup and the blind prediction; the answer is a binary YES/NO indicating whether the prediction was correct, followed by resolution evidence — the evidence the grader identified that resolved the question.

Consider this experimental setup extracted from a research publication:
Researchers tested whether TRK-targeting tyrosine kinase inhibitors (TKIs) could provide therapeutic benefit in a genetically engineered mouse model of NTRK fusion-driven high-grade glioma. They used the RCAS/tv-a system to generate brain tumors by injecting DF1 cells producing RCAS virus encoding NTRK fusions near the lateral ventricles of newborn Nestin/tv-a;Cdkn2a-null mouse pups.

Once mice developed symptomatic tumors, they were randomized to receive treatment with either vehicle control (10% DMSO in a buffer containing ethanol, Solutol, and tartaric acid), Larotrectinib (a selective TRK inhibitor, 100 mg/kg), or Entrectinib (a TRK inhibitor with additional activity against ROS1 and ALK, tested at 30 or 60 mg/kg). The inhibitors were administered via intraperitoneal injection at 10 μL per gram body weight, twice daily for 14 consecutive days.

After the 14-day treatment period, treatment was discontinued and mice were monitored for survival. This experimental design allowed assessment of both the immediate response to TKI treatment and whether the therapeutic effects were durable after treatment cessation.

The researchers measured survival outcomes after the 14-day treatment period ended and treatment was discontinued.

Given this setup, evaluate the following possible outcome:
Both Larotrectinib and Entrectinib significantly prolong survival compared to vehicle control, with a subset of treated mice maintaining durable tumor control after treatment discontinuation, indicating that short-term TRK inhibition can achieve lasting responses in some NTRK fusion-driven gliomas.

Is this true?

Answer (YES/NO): NO